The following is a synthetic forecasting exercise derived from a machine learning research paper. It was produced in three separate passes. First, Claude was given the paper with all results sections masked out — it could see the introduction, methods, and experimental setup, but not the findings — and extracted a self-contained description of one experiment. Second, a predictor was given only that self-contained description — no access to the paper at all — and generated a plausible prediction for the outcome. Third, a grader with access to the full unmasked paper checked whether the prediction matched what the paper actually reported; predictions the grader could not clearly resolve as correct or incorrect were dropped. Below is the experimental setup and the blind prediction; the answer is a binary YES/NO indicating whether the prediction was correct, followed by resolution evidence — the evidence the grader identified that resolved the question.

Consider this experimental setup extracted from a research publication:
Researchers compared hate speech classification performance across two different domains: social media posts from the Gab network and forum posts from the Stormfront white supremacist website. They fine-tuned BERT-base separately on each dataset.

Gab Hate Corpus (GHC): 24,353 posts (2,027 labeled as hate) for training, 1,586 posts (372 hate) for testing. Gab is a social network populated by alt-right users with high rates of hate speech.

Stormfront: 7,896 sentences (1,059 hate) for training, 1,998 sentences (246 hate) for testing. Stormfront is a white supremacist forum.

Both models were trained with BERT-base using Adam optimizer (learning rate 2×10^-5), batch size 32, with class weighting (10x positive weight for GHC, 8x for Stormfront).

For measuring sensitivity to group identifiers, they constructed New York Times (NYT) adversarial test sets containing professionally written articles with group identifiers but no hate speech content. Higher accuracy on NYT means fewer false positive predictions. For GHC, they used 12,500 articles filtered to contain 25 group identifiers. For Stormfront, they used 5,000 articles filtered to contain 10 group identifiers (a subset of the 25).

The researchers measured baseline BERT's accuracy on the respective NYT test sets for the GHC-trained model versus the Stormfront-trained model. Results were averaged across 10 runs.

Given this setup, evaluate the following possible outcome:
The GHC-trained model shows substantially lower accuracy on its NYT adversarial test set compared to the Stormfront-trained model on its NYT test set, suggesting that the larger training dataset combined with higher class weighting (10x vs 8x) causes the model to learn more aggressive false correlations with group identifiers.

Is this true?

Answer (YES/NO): YES